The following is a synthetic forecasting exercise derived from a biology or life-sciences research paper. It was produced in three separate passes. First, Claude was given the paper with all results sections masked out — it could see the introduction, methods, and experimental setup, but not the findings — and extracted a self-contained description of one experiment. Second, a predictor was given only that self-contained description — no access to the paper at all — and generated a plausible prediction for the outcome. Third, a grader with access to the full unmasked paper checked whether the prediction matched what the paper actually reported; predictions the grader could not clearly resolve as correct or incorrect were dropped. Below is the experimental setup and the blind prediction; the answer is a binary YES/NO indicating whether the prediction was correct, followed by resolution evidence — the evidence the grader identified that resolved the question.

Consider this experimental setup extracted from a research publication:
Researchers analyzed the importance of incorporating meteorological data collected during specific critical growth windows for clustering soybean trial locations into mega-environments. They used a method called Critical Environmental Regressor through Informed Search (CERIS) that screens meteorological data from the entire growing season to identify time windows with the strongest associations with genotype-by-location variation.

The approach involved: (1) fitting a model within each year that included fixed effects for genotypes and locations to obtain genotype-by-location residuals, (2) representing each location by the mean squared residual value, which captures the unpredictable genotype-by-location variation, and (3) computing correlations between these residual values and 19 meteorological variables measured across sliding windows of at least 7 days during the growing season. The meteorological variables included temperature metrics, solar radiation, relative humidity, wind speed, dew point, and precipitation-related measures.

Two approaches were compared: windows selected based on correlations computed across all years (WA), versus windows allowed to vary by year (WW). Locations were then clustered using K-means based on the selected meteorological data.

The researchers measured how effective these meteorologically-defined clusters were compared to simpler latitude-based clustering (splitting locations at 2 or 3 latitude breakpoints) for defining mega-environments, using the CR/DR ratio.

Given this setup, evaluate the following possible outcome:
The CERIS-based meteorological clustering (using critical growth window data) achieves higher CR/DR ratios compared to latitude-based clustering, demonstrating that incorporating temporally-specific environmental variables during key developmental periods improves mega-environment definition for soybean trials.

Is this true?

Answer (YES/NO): NO